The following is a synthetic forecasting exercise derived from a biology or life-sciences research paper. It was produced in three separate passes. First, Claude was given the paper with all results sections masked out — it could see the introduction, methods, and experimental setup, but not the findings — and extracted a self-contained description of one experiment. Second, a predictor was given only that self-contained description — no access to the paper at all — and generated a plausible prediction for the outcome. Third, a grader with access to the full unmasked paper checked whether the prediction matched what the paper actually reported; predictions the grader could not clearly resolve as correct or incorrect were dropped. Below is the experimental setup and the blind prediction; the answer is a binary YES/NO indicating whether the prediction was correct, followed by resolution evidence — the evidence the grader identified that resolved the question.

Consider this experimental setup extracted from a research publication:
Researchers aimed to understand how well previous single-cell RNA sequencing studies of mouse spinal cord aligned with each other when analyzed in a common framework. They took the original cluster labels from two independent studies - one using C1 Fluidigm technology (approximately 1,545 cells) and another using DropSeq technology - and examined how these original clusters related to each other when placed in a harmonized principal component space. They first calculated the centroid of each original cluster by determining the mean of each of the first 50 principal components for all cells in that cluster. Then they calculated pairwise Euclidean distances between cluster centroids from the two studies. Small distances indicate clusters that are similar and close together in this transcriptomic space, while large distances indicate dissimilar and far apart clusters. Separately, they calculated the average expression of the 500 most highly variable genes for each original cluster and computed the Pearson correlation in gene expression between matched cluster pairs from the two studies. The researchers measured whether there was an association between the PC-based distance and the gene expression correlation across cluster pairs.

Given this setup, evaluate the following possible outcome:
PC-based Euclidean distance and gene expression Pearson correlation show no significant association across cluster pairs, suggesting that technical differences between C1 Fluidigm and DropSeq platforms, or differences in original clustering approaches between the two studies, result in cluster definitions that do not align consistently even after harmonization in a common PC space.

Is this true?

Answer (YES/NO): NO